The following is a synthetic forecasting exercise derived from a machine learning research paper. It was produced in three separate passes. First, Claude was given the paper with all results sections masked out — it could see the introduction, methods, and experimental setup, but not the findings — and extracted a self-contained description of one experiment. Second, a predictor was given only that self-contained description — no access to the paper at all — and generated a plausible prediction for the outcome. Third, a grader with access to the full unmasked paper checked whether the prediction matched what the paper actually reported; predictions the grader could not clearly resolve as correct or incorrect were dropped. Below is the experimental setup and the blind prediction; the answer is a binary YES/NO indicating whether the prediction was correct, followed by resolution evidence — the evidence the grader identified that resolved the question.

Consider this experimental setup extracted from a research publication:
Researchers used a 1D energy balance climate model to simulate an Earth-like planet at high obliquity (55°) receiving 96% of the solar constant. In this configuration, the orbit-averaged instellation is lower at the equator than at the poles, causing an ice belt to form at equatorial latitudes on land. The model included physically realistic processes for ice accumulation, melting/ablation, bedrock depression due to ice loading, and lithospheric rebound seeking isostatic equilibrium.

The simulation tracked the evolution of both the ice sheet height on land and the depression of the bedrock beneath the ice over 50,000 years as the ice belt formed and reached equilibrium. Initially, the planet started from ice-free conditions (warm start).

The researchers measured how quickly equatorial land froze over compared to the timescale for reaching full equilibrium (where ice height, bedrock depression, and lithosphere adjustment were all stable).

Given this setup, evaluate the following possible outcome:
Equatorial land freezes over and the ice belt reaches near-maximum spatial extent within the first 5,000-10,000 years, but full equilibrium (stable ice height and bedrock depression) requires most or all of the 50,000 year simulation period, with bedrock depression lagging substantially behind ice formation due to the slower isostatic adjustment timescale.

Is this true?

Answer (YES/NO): NO